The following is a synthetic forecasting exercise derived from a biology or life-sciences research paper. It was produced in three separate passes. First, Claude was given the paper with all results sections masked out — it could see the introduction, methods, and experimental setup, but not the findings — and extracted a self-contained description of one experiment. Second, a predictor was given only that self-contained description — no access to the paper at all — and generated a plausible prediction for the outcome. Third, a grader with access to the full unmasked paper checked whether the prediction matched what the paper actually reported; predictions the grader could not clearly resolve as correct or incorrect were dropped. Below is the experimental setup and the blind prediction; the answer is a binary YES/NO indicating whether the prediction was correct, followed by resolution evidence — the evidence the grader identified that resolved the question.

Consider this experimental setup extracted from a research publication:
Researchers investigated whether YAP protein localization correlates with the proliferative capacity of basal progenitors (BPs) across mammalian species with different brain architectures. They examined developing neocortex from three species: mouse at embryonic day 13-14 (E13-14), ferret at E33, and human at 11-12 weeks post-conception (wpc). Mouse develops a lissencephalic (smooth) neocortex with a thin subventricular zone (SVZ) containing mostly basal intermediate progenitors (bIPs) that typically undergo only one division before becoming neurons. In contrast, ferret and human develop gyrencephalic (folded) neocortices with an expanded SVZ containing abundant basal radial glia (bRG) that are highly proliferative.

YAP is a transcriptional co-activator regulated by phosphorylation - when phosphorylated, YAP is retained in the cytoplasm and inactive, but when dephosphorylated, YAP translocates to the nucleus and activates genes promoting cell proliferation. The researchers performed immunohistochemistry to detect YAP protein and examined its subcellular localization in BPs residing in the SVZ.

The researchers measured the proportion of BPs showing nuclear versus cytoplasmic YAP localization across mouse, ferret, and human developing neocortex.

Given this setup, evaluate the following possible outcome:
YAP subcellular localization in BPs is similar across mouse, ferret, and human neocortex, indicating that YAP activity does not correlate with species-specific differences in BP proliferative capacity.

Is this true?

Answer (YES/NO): NO